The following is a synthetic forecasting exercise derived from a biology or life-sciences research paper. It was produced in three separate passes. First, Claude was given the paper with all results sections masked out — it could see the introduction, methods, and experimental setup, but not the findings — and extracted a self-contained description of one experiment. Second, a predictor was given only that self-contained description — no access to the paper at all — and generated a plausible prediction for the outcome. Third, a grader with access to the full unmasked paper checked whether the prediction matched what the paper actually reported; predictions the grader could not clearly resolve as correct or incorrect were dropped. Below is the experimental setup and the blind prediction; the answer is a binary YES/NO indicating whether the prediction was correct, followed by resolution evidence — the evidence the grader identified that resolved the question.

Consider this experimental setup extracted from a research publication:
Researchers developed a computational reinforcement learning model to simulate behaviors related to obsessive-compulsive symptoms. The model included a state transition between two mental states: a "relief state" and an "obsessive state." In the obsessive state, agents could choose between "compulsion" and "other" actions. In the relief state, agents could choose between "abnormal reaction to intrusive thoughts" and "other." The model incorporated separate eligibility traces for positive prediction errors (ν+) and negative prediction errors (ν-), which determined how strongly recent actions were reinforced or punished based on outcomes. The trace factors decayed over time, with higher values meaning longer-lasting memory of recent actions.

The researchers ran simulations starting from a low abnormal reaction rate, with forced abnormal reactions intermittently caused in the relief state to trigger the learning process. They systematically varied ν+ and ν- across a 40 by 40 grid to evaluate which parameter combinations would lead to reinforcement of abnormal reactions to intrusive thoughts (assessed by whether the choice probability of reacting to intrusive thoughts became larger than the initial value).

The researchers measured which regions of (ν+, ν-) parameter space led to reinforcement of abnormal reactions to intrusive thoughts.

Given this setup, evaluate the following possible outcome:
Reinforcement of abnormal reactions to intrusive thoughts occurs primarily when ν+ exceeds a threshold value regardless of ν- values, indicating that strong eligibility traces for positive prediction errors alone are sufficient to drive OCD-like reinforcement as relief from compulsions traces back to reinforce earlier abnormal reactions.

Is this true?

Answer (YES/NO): NO